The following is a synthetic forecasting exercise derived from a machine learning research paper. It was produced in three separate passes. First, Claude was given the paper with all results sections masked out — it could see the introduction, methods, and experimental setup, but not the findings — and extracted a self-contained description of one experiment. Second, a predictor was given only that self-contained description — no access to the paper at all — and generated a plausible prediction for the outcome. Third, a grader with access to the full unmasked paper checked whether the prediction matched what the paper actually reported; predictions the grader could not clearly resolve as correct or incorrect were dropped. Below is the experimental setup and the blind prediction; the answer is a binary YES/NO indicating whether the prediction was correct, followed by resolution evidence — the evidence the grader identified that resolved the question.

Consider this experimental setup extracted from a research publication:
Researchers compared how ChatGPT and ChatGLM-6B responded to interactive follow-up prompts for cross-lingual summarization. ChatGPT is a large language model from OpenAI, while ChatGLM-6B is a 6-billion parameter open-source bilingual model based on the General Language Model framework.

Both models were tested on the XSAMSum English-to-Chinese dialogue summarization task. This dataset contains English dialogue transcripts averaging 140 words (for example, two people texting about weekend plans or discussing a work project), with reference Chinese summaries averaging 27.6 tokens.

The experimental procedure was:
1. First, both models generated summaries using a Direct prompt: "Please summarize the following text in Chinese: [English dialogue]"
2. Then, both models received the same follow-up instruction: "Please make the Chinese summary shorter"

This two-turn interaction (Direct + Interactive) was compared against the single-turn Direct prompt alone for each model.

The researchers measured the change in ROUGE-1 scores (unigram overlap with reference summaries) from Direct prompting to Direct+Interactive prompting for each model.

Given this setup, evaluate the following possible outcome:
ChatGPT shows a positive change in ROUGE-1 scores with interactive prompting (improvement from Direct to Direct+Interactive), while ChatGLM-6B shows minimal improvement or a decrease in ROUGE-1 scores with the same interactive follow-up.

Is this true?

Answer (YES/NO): YES